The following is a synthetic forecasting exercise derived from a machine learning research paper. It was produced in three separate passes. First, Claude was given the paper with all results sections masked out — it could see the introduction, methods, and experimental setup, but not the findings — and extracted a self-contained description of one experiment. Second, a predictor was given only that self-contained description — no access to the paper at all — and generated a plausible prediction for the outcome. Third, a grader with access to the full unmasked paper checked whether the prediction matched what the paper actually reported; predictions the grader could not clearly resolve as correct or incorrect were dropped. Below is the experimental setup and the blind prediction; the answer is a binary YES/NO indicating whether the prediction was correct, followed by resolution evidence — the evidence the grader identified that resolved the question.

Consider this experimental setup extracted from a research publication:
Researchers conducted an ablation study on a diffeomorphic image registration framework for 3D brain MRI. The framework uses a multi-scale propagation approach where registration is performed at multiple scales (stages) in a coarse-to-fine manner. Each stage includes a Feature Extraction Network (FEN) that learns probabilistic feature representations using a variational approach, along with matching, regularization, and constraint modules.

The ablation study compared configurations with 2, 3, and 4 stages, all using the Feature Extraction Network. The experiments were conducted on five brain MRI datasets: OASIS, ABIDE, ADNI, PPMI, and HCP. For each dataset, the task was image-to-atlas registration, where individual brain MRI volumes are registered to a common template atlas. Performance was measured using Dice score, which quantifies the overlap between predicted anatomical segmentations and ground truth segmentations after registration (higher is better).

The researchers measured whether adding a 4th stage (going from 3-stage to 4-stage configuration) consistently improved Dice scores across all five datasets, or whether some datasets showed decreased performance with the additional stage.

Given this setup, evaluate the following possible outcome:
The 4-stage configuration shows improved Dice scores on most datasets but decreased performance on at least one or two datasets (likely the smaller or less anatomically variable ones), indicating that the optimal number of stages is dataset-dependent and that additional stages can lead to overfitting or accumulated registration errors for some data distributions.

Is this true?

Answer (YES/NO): NO